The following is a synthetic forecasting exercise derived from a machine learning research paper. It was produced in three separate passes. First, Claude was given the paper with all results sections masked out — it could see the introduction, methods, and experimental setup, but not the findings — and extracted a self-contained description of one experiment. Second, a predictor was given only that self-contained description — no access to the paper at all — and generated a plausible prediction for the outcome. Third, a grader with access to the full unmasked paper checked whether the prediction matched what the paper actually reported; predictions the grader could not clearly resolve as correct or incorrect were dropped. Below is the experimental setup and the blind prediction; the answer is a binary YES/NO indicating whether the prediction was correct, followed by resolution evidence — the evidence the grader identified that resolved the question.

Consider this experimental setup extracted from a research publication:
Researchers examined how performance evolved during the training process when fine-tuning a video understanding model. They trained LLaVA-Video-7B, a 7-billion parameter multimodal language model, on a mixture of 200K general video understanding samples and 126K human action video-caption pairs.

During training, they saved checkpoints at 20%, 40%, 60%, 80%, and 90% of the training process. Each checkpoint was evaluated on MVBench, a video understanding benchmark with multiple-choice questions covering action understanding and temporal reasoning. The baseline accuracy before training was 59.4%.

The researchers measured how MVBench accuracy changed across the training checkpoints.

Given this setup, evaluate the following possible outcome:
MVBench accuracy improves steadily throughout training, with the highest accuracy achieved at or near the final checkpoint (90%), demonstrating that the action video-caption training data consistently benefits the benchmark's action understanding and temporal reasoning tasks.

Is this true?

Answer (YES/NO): YES